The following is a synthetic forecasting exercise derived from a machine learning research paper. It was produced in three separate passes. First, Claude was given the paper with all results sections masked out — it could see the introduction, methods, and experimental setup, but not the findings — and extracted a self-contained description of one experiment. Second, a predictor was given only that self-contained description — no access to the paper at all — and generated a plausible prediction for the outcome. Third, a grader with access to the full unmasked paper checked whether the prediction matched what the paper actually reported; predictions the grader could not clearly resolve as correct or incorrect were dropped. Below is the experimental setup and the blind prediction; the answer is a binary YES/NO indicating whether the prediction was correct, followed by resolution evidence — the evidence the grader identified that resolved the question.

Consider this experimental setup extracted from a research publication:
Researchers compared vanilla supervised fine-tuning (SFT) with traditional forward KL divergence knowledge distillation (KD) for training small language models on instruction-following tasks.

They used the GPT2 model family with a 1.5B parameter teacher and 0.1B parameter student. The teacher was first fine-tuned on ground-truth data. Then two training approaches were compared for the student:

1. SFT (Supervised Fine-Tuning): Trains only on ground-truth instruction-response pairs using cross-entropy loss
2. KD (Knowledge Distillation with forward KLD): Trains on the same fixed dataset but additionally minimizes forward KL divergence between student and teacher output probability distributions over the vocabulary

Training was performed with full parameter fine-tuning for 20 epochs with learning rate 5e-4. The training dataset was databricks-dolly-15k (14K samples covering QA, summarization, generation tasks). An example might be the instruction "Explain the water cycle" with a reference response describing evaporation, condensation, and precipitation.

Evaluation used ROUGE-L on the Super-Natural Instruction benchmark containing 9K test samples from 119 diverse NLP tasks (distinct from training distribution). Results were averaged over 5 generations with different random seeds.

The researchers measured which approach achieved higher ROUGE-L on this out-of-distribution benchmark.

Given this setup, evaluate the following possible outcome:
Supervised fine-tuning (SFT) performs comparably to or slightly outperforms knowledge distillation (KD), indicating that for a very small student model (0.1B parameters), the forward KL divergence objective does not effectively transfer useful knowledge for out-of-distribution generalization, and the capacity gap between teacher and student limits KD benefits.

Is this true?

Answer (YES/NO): YES